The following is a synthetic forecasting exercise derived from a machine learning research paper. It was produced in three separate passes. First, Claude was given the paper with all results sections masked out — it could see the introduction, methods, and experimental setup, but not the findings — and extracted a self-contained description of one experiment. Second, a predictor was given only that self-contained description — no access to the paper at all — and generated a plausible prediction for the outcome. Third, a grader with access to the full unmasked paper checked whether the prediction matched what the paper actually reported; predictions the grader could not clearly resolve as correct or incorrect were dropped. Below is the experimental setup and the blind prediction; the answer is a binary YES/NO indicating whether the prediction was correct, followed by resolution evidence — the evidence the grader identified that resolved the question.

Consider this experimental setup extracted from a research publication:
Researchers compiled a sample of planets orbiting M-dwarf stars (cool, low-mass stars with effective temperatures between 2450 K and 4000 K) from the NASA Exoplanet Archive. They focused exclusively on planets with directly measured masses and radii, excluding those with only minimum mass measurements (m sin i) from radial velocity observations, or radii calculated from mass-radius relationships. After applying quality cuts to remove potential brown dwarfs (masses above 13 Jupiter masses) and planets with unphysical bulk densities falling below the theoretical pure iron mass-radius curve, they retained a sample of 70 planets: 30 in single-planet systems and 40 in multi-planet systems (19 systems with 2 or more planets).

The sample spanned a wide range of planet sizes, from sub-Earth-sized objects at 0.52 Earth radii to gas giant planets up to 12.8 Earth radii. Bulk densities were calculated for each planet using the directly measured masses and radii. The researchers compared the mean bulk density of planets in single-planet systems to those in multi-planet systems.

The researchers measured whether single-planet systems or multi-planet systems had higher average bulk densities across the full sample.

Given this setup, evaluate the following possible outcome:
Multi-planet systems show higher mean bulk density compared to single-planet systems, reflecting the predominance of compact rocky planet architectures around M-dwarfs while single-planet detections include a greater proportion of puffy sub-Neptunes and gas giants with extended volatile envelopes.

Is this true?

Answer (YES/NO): YES